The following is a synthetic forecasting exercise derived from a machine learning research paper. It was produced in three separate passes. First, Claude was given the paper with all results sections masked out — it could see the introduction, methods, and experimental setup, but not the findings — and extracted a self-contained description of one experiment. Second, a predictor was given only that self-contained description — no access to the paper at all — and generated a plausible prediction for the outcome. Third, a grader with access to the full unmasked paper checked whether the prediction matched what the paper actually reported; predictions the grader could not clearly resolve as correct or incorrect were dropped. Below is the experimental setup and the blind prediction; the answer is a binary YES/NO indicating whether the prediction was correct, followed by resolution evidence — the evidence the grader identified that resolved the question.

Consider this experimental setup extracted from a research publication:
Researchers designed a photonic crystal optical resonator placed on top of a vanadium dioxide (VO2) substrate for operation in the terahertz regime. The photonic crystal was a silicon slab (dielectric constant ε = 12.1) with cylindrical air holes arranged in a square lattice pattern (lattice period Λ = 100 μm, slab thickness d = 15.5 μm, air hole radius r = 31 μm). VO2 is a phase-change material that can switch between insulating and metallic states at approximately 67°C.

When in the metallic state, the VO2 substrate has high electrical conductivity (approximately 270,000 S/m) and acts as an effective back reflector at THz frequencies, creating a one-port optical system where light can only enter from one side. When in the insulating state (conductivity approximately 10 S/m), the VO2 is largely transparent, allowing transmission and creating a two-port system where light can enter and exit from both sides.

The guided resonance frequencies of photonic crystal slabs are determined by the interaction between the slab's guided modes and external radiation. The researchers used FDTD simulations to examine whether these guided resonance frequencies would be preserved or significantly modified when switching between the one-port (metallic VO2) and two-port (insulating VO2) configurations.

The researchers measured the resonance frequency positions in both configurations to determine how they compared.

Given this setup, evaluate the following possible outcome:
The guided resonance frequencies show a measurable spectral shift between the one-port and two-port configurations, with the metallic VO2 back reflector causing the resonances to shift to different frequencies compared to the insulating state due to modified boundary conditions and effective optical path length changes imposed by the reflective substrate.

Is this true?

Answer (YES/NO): YES